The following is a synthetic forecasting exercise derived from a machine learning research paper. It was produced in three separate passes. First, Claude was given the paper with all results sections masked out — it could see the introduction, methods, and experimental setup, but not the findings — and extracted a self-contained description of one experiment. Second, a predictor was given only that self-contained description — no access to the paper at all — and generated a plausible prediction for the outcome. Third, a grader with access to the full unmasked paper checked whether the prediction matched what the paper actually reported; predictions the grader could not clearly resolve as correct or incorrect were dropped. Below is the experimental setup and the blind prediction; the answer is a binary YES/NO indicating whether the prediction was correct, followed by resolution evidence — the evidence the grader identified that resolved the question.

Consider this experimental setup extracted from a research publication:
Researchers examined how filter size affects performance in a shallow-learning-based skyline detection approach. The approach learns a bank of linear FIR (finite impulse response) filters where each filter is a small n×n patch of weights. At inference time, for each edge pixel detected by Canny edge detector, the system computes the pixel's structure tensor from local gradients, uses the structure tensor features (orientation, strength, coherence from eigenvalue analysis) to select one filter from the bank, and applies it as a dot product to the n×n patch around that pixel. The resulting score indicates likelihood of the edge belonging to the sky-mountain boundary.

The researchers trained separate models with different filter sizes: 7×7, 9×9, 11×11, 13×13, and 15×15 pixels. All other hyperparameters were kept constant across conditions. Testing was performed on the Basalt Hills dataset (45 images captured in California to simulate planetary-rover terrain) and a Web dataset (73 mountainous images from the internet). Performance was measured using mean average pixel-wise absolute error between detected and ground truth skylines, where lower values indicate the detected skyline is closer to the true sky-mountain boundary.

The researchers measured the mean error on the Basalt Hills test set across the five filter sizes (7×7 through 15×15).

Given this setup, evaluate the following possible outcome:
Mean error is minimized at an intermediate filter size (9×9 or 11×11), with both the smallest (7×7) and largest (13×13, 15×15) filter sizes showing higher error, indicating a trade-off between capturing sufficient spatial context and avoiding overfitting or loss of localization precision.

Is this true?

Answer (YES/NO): NO